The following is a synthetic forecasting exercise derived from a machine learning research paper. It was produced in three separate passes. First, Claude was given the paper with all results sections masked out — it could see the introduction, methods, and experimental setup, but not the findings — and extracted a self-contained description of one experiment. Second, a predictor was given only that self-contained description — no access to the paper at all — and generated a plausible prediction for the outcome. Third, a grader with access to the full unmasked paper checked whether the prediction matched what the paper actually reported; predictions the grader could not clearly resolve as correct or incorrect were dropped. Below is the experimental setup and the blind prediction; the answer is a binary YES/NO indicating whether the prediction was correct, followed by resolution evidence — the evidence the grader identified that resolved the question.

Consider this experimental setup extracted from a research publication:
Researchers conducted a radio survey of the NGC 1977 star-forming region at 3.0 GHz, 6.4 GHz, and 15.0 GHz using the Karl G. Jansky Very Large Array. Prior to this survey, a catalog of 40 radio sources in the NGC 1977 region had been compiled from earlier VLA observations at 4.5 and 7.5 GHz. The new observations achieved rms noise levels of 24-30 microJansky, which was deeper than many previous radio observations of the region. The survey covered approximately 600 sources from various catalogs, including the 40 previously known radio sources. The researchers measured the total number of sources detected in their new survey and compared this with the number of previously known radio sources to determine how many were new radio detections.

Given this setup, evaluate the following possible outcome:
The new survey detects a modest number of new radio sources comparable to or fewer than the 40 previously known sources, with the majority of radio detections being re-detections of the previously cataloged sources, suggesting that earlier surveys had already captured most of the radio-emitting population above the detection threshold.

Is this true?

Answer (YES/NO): NO